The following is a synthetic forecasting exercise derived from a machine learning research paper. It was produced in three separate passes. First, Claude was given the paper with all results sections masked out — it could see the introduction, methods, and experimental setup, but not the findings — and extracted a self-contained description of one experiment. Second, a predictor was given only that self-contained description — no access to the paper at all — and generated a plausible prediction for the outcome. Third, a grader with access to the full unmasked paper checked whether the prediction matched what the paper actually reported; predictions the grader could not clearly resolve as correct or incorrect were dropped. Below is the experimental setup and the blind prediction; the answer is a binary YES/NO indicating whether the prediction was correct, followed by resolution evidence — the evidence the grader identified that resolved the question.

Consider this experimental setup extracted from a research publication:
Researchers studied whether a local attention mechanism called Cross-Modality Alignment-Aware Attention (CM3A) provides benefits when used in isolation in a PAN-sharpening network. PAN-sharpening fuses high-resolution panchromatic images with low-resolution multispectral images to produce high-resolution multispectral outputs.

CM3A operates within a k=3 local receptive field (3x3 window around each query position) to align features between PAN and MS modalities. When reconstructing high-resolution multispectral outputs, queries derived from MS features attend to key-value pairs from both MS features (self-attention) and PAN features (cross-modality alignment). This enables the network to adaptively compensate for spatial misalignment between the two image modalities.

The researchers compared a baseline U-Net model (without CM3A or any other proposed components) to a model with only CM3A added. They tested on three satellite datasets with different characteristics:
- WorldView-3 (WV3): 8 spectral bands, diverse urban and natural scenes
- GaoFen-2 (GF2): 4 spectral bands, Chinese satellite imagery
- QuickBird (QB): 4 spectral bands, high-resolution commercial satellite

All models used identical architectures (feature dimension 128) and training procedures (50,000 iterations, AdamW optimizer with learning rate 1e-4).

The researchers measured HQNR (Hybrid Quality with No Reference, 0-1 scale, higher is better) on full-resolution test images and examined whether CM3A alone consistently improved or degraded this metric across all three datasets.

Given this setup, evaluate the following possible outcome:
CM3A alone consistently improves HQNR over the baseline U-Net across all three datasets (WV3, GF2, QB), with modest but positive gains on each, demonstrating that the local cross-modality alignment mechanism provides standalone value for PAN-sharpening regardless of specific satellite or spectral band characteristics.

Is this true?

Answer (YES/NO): NO